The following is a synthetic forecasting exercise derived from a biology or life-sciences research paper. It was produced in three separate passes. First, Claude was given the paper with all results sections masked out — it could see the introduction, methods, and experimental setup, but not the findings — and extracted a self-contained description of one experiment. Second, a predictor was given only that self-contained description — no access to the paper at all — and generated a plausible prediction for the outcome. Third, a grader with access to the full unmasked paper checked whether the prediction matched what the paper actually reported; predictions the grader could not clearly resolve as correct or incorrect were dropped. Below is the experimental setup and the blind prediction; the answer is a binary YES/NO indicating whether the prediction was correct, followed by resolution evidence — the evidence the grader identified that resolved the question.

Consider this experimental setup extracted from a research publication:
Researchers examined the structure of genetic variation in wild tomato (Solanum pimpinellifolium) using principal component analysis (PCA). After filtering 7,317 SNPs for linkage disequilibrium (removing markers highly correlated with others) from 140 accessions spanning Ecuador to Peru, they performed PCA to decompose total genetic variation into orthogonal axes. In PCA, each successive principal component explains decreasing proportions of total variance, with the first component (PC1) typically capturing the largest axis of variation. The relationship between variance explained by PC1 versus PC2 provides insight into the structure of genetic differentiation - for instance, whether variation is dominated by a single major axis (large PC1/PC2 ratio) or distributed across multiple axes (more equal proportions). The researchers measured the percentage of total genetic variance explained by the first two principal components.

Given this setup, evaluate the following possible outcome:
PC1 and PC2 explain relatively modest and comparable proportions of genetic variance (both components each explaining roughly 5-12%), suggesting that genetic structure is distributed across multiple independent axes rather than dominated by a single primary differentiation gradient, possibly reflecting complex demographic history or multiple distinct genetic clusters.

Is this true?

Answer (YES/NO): NO